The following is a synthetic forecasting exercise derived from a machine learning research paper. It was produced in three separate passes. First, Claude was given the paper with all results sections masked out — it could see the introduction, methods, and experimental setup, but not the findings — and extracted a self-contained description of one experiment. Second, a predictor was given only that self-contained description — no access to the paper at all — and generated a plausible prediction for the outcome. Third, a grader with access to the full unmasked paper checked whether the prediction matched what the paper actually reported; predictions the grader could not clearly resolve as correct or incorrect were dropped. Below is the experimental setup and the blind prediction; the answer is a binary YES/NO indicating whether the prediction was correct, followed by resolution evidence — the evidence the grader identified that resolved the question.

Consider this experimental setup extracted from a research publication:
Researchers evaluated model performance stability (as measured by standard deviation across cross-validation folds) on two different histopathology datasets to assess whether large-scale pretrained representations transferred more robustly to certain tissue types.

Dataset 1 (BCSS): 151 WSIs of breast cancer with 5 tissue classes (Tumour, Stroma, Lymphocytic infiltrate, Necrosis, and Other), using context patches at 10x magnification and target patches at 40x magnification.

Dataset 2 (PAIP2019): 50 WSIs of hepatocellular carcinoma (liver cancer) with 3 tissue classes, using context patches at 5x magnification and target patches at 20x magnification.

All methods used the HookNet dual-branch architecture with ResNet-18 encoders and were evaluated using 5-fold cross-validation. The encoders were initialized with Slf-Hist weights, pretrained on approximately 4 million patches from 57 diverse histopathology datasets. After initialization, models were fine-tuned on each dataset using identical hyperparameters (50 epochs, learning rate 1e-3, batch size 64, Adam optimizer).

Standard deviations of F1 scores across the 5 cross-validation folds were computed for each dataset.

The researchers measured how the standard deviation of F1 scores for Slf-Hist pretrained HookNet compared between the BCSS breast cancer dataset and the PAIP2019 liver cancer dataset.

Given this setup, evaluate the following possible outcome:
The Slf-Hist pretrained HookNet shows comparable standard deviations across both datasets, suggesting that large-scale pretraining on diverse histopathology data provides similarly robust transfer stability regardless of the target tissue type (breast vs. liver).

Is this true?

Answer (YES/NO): NO